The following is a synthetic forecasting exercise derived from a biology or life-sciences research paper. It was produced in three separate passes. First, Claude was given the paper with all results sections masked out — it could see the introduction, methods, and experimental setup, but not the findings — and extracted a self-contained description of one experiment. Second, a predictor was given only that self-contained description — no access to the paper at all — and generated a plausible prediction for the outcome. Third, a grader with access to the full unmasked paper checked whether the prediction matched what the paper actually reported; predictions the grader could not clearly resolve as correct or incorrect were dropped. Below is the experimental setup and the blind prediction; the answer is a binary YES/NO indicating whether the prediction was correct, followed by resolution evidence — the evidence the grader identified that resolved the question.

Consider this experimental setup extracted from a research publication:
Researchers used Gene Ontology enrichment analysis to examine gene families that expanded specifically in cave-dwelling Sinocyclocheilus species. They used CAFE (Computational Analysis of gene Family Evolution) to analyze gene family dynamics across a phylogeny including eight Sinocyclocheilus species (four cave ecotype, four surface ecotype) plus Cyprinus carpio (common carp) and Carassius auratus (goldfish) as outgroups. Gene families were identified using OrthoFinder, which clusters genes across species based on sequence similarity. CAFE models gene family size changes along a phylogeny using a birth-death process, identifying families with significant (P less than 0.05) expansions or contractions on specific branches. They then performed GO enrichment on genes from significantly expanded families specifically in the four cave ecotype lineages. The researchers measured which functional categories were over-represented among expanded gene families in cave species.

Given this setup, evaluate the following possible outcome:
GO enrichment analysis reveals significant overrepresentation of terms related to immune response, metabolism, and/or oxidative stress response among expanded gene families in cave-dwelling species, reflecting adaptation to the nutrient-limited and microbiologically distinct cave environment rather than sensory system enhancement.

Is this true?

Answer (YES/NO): NO